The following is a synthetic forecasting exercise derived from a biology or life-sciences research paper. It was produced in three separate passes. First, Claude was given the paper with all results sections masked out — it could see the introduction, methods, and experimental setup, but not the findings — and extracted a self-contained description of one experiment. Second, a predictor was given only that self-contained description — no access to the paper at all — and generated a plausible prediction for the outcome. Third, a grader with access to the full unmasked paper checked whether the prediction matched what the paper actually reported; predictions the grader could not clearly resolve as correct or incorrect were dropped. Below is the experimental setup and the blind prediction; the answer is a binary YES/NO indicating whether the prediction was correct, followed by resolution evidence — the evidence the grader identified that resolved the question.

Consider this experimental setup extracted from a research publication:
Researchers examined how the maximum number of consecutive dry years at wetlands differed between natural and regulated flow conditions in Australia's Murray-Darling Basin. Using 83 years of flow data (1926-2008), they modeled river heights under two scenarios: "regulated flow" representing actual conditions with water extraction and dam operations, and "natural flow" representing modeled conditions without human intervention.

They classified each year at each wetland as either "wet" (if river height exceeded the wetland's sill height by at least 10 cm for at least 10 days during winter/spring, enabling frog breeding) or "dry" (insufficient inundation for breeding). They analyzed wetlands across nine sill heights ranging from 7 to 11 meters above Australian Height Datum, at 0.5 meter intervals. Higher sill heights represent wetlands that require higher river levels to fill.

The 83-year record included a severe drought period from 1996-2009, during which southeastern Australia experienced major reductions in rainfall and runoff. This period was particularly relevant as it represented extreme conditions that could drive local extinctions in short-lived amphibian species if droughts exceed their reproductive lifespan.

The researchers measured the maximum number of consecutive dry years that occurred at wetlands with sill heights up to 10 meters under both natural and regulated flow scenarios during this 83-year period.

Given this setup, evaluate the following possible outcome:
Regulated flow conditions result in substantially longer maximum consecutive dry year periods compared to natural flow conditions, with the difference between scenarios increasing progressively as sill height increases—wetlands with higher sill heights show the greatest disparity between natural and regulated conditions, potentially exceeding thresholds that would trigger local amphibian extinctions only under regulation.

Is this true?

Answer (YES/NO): NO